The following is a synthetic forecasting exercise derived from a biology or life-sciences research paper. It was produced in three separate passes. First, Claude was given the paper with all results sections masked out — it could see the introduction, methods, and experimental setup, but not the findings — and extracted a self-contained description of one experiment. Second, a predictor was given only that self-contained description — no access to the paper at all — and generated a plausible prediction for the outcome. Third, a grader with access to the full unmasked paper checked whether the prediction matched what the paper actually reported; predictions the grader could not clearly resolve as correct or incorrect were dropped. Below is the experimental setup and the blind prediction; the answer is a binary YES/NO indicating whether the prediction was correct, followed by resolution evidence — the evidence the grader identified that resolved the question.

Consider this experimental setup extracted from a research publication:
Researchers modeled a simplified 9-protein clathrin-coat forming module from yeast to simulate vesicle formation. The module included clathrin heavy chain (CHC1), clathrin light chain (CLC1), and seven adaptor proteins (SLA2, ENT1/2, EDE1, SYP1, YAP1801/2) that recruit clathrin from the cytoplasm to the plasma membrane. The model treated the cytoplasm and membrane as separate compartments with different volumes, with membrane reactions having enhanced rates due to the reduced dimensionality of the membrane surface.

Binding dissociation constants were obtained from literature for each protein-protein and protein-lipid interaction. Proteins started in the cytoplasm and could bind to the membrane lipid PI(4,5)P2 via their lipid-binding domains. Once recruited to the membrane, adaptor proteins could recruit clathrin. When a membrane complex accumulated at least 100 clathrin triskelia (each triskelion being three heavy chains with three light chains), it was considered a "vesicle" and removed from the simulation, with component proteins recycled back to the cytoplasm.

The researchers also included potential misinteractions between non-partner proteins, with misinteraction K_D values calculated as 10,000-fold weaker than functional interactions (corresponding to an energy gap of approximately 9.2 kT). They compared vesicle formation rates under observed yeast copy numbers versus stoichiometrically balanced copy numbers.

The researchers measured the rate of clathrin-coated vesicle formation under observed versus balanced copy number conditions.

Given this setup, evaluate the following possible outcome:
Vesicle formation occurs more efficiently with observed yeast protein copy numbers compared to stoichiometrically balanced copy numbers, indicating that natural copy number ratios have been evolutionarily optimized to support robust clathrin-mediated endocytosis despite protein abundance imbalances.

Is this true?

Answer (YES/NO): NO